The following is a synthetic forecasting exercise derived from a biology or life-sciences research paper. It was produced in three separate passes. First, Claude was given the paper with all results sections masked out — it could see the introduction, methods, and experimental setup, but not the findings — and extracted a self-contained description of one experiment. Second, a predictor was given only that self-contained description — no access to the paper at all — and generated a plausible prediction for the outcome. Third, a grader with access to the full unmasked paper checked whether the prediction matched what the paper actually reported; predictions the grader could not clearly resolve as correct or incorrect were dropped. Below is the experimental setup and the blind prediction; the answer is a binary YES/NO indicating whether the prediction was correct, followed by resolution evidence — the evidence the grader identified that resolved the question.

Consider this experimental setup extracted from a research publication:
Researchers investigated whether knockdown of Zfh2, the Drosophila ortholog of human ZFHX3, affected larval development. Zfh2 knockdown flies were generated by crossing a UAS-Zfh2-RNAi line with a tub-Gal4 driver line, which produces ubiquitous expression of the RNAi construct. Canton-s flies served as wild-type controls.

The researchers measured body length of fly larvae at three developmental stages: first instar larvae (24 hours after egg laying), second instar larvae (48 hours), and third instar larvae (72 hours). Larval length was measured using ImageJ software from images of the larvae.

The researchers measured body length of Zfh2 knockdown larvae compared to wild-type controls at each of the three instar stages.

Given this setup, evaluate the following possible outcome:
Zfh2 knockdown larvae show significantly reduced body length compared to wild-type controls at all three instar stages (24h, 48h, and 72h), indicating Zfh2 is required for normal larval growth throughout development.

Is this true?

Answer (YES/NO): NO